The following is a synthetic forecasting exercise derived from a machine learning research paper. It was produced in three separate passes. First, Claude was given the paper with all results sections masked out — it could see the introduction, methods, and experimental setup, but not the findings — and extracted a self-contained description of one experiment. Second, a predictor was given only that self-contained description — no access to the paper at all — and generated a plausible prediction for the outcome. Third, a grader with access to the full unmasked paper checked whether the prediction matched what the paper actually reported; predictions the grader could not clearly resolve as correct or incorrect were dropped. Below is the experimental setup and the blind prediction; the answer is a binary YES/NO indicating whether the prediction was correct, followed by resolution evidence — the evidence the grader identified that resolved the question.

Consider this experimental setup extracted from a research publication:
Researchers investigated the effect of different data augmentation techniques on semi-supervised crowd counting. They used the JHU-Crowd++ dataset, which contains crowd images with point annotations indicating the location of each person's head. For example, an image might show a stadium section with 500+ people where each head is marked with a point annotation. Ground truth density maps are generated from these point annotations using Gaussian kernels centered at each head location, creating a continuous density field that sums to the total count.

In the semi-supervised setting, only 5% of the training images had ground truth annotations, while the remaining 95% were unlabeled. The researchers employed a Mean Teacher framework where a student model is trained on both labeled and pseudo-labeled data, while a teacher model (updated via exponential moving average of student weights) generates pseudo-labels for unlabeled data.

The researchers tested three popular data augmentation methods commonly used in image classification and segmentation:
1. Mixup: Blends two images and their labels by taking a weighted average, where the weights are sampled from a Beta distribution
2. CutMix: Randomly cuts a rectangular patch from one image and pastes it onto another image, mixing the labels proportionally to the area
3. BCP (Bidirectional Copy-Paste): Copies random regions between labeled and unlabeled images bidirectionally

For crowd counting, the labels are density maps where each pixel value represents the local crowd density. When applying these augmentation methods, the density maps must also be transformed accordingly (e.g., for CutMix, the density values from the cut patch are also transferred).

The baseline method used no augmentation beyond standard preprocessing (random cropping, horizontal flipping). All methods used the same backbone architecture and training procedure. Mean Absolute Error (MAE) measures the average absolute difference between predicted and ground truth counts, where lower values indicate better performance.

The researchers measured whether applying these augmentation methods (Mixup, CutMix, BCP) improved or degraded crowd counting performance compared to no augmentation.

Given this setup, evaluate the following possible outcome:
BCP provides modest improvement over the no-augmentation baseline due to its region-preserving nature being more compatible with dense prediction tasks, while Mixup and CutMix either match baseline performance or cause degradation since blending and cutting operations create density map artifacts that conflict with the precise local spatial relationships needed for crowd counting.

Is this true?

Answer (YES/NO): YES